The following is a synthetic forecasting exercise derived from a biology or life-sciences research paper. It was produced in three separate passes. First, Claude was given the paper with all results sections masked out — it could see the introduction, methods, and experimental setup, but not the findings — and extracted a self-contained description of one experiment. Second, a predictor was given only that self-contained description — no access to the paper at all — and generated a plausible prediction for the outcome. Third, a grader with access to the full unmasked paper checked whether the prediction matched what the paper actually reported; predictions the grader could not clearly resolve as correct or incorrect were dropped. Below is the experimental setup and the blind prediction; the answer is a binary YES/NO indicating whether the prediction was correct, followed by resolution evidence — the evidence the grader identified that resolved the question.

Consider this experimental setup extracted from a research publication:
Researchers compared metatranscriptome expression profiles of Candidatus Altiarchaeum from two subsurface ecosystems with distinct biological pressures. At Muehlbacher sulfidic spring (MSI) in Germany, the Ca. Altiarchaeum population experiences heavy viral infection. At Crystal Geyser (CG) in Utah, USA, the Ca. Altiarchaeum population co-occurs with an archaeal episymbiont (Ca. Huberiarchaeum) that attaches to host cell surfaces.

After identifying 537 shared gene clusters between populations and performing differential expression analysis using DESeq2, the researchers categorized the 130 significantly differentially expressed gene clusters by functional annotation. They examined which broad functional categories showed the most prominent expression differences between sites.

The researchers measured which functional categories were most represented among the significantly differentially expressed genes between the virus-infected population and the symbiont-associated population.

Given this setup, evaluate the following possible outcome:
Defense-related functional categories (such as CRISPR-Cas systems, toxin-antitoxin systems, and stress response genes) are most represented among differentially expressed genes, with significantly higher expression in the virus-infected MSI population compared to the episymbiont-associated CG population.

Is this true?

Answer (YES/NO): NO